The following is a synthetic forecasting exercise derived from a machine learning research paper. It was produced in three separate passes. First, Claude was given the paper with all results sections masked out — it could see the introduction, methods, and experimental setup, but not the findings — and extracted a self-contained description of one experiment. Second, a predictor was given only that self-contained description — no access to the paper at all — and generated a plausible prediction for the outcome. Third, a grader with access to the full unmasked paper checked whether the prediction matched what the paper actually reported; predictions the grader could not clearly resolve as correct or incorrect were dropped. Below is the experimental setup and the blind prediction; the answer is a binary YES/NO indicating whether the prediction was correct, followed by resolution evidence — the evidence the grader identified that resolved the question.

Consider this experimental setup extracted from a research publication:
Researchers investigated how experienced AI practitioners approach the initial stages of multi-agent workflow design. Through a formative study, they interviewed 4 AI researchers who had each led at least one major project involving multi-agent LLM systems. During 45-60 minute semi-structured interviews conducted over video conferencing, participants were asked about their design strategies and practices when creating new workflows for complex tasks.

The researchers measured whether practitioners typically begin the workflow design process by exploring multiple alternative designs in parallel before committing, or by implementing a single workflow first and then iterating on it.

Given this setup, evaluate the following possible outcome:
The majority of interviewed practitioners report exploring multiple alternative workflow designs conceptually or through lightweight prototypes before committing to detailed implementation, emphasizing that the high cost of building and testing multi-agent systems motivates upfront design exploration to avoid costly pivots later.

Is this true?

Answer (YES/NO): NO